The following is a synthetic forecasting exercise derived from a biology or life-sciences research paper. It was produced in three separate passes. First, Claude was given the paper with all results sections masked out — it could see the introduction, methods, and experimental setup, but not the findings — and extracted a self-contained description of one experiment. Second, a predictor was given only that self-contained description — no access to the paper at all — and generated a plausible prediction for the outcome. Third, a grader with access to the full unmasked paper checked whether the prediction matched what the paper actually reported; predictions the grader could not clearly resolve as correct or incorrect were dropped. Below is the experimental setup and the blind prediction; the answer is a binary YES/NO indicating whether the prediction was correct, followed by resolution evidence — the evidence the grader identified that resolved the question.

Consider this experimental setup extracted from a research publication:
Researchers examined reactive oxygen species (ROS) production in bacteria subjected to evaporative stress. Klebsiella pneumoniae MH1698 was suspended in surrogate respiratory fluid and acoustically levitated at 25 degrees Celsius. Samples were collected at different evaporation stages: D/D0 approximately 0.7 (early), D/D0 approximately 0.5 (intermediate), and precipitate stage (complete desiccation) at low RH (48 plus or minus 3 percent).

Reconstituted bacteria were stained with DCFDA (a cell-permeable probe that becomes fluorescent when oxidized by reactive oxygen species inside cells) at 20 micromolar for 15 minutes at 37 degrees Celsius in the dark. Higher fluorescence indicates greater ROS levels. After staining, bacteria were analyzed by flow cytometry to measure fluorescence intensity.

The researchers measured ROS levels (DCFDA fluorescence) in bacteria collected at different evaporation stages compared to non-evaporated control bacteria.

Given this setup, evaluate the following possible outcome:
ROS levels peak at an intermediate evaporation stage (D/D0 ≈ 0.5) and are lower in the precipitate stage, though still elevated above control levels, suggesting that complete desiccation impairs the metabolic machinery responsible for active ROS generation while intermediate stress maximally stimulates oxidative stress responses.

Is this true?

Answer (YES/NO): NO